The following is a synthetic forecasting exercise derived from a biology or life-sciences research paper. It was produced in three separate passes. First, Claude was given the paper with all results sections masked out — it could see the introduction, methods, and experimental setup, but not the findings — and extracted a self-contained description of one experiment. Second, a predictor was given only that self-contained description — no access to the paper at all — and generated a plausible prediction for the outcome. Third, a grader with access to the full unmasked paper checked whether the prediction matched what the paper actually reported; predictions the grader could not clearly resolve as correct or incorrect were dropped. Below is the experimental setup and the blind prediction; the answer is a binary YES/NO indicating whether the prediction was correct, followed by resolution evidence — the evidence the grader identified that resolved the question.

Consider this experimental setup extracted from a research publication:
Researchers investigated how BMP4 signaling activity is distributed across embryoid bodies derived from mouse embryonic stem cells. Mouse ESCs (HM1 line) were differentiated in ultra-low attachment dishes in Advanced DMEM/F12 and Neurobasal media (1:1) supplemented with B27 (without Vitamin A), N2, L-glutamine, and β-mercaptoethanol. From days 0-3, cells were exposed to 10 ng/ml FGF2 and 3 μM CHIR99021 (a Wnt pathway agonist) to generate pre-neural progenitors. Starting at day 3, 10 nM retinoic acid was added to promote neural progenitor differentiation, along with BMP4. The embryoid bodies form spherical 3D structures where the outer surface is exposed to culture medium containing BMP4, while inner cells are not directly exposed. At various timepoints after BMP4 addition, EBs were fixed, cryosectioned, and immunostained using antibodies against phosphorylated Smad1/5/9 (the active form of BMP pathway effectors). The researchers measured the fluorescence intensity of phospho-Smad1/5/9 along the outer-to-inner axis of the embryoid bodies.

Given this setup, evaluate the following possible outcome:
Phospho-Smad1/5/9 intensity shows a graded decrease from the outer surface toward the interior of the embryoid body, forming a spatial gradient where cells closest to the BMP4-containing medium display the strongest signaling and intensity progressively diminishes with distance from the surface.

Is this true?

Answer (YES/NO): NO